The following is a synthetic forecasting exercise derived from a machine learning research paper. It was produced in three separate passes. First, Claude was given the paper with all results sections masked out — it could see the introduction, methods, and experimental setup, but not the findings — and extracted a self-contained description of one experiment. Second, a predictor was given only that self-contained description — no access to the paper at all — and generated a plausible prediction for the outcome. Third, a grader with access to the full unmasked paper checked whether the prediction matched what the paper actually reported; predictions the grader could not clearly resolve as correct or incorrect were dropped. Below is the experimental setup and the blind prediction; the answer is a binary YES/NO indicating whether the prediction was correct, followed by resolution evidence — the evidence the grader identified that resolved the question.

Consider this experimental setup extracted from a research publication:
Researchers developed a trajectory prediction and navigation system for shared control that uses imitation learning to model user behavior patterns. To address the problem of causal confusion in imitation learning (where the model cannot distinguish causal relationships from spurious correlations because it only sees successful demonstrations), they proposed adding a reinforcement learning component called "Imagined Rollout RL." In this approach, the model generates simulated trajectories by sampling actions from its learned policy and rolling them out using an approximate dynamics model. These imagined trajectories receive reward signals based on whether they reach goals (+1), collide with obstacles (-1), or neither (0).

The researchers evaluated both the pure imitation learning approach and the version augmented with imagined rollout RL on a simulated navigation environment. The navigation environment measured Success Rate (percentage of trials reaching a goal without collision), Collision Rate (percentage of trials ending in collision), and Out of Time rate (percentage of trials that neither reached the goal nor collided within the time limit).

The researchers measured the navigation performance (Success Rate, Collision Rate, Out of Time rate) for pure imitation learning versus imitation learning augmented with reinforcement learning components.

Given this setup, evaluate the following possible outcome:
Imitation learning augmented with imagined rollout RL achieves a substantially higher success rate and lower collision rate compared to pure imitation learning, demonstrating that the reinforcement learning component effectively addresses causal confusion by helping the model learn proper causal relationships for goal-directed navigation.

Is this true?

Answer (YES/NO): YES